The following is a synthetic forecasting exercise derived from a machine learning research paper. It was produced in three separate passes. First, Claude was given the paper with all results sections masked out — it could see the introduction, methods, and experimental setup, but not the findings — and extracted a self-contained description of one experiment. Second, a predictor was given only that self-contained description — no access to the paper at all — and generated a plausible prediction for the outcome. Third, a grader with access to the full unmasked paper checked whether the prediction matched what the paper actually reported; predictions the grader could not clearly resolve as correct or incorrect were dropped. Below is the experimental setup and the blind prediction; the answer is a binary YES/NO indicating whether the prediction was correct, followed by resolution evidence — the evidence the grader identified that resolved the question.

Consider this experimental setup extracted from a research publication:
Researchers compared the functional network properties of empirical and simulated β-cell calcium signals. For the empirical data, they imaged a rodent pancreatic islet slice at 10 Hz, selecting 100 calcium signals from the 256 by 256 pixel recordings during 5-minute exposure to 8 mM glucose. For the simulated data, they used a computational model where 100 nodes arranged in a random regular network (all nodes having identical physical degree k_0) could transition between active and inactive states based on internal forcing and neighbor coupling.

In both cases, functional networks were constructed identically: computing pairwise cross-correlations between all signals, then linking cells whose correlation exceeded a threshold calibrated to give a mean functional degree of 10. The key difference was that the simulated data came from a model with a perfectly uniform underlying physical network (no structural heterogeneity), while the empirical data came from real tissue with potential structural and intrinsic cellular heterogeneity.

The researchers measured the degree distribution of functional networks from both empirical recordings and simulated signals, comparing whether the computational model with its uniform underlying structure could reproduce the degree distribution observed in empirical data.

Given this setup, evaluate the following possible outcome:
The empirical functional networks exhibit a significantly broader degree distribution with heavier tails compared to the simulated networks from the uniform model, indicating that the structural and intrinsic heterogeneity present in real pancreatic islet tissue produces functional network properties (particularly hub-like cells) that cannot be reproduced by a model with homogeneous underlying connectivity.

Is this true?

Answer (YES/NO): NO